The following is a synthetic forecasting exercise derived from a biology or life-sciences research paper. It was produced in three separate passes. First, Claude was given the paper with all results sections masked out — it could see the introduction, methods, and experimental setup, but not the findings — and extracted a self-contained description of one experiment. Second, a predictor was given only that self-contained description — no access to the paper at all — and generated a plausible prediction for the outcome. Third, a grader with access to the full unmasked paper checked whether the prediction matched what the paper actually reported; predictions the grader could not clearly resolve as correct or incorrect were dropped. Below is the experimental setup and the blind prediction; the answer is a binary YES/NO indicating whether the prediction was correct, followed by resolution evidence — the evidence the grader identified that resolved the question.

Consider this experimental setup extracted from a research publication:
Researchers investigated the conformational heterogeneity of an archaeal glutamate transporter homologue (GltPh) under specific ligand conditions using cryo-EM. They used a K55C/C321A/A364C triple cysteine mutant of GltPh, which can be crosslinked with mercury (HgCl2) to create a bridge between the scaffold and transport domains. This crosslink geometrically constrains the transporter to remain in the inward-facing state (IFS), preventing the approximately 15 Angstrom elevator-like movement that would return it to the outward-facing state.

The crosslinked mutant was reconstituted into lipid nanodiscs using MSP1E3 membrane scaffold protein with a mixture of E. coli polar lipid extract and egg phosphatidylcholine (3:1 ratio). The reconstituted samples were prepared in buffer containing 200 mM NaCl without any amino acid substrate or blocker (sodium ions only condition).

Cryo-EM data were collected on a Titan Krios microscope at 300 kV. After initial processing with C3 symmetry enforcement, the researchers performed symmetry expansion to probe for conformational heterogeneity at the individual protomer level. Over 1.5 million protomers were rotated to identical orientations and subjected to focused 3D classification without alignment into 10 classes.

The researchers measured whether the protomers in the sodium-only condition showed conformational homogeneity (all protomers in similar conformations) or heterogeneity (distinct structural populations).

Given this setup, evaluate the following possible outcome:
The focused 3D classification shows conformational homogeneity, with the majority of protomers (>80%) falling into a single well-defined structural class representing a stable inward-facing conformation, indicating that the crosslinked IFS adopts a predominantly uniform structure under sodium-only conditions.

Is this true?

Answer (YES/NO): NO